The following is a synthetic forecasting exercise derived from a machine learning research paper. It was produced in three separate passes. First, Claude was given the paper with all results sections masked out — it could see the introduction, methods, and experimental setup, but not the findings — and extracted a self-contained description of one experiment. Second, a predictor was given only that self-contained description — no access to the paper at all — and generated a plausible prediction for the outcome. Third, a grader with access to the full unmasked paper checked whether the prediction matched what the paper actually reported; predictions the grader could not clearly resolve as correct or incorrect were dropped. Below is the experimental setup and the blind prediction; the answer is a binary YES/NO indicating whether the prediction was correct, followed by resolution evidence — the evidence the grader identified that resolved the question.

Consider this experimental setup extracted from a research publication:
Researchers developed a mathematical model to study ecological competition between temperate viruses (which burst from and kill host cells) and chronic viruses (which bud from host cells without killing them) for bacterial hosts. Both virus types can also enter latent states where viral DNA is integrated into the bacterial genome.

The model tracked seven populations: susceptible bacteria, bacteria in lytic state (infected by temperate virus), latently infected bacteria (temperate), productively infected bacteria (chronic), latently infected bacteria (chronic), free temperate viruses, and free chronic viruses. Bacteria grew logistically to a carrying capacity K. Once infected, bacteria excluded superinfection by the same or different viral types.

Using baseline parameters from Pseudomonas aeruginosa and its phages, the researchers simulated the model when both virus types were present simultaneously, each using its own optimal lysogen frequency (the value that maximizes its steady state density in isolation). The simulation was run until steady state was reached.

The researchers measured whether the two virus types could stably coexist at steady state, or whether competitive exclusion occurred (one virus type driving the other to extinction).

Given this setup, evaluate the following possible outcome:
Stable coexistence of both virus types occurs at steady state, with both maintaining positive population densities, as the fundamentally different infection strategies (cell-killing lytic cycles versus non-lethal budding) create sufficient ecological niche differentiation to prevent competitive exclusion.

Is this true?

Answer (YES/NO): YES